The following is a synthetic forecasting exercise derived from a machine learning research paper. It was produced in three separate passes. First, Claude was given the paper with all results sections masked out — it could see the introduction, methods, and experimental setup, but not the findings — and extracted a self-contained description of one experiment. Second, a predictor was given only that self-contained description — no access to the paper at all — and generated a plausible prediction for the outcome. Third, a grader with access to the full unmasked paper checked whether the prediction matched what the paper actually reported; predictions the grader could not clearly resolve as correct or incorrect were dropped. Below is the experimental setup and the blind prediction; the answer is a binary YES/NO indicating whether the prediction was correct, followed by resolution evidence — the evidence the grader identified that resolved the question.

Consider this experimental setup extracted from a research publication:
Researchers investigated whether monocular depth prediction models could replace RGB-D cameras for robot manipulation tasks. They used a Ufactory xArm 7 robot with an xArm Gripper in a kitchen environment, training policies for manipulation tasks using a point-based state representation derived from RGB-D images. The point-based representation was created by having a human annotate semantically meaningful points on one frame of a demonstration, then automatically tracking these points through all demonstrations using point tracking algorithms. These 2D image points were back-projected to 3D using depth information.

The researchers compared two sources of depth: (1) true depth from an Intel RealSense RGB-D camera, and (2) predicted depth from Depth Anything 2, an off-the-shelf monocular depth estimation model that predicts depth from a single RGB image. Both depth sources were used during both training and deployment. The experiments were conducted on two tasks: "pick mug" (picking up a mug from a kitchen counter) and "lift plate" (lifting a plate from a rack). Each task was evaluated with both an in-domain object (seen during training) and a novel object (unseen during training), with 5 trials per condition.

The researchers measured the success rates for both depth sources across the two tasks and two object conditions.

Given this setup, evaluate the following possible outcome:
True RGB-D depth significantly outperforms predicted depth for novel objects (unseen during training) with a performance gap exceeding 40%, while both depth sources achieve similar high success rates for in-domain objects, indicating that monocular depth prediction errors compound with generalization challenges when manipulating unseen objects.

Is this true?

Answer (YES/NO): NO